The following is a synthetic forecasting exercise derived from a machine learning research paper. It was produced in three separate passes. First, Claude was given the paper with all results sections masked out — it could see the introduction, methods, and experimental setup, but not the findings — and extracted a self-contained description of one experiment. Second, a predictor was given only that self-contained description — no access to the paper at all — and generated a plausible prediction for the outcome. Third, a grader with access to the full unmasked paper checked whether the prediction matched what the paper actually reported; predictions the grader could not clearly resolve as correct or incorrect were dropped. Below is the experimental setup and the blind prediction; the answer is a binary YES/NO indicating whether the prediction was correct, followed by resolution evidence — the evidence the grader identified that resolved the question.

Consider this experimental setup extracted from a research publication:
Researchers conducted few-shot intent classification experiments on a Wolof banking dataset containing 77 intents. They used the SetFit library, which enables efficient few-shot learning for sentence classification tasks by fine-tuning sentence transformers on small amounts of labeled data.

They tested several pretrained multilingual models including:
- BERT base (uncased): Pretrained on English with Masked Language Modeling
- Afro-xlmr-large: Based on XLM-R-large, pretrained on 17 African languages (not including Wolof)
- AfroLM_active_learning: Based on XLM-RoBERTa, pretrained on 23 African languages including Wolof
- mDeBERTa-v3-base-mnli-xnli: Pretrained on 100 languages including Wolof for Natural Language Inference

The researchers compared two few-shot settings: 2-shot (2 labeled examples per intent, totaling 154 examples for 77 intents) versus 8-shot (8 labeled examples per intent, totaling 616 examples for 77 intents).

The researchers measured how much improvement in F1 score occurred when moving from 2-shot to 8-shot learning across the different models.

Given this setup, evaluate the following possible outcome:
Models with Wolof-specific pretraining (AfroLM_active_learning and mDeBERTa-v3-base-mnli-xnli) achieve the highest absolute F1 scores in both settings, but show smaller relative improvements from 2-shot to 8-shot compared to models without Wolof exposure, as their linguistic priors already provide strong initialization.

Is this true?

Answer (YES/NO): NO